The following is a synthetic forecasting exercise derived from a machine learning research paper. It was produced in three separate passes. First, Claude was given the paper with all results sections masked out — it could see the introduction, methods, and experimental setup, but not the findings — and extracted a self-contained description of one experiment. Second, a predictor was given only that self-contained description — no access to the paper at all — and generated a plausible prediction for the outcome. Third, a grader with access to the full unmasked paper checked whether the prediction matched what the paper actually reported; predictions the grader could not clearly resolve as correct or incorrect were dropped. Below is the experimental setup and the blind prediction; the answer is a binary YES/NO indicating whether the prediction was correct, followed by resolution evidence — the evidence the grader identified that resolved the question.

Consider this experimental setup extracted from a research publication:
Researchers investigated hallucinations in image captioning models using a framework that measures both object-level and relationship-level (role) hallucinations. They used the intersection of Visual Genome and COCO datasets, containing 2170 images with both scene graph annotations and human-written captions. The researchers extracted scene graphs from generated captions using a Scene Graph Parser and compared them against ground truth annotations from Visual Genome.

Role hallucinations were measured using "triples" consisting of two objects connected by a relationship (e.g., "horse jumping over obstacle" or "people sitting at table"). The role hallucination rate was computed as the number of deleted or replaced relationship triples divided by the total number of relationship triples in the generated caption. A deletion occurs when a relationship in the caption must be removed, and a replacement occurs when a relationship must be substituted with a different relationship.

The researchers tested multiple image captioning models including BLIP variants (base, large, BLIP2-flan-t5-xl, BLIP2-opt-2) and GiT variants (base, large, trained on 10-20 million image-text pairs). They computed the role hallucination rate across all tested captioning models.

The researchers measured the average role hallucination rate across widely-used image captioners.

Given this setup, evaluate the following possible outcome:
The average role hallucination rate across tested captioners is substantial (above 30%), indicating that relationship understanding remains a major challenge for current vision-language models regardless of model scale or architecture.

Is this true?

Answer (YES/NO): YES